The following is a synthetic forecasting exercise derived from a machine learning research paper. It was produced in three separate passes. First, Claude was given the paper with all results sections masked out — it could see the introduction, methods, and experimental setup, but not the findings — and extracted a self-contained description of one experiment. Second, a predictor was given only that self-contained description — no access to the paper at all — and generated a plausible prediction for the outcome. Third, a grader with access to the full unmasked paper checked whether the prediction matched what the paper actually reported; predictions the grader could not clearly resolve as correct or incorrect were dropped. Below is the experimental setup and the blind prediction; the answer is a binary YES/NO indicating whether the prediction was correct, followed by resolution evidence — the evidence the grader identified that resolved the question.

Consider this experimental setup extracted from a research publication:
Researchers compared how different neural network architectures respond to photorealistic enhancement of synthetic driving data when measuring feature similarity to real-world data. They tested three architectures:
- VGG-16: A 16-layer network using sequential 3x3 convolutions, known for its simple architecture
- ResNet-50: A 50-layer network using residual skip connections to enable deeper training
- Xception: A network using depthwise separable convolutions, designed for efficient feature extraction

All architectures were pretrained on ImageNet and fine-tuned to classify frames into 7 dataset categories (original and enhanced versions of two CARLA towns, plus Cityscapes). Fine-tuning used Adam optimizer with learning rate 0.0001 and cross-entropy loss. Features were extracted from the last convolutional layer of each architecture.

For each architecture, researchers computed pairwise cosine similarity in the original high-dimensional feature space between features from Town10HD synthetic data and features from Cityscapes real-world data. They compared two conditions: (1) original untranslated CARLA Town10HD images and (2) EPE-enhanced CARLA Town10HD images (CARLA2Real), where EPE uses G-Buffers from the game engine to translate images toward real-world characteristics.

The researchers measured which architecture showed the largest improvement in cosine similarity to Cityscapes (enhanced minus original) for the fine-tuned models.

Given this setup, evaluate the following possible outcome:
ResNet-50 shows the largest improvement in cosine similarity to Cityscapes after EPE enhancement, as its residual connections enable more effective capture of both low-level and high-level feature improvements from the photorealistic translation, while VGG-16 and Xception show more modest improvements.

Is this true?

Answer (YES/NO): NO